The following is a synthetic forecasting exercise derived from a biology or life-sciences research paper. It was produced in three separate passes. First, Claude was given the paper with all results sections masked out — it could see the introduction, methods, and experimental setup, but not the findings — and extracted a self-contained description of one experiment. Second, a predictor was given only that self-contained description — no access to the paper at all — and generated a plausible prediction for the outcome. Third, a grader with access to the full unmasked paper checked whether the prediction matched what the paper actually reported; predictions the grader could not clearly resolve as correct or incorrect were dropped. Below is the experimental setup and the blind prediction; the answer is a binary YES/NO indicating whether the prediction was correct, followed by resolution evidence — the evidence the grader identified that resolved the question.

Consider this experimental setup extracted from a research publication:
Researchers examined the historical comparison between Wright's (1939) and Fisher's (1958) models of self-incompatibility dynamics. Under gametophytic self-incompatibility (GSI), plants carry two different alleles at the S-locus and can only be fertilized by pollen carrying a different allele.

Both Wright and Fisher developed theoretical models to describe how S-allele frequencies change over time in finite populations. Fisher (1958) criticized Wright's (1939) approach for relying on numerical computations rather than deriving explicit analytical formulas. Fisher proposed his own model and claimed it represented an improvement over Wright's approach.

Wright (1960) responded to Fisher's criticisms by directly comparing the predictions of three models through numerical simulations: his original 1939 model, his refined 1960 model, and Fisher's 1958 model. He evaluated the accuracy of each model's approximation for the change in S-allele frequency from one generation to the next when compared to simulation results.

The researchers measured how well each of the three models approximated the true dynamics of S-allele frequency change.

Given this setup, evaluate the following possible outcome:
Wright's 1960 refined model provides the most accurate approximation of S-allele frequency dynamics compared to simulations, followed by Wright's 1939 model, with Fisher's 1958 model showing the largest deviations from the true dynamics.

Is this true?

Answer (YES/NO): NO